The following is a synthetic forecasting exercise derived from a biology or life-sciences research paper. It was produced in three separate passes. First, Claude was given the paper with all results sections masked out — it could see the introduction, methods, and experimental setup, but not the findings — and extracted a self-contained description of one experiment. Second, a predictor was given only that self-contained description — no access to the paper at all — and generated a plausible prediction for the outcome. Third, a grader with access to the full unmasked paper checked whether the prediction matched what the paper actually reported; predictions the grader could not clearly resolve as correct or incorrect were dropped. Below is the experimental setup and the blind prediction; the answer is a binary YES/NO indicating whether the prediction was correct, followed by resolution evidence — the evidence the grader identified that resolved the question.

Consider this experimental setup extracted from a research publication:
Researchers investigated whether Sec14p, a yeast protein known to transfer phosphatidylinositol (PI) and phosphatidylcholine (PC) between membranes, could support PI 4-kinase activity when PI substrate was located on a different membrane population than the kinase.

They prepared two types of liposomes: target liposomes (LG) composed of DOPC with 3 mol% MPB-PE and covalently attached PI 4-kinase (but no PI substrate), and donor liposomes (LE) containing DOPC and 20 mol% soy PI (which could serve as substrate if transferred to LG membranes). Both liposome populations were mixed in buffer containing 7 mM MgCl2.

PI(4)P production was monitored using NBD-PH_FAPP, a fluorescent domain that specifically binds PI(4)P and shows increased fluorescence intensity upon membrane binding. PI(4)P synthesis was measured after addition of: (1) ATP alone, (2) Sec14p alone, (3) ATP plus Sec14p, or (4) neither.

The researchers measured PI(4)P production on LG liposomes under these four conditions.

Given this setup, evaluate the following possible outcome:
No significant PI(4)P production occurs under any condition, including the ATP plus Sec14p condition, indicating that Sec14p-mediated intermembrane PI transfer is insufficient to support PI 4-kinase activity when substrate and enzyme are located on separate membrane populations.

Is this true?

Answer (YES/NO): NO